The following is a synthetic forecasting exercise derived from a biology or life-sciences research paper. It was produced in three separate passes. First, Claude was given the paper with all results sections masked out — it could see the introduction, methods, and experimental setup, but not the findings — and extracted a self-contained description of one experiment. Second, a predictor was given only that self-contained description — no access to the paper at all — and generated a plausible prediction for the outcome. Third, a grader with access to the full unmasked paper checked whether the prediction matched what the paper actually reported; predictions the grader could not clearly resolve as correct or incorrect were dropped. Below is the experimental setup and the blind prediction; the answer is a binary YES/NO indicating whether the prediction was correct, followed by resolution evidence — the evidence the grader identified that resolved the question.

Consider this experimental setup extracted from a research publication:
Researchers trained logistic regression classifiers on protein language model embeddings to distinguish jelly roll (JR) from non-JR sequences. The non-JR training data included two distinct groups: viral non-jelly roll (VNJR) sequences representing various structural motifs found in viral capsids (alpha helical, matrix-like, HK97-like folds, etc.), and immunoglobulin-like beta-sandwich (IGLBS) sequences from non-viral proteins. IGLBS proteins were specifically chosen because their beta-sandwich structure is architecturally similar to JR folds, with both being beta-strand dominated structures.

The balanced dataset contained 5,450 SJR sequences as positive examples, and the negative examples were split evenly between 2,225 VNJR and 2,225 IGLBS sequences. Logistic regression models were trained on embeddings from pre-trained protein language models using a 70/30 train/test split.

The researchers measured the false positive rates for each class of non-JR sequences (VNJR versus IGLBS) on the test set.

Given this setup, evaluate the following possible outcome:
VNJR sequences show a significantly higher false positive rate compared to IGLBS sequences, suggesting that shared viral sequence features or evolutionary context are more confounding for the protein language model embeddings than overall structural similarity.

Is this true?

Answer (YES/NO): YES